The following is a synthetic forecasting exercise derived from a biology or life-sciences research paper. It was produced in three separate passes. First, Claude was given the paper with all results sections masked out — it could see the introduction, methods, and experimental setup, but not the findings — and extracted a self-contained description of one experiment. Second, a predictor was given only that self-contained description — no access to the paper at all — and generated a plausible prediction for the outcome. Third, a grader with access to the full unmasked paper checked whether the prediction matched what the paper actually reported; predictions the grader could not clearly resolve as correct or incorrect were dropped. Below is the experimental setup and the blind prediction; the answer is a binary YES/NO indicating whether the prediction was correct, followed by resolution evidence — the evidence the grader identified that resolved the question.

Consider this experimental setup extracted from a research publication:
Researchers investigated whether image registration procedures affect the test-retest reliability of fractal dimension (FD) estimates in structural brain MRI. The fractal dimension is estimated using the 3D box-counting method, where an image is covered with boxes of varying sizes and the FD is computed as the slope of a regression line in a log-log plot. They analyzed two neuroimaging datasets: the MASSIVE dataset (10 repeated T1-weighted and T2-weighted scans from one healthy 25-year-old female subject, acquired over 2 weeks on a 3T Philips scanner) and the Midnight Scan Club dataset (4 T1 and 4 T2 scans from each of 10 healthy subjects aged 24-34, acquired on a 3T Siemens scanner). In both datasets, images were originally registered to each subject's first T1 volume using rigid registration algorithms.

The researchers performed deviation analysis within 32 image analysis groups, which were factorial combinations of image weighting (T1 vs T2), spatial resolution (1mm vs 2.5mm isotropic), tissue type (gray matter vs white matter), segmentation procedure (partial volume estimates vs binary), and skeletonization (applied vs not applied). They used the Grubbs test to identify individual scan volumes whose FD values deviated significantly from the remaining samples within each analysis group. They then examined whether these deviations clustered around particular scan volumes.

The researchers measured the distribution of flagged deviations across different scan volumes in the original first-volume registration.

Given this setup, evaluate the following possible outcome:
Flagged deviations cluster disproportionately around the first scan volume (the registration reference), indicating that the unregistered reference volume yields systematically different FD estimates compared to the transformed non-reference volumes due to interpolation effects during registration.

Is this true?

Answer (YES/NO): YES